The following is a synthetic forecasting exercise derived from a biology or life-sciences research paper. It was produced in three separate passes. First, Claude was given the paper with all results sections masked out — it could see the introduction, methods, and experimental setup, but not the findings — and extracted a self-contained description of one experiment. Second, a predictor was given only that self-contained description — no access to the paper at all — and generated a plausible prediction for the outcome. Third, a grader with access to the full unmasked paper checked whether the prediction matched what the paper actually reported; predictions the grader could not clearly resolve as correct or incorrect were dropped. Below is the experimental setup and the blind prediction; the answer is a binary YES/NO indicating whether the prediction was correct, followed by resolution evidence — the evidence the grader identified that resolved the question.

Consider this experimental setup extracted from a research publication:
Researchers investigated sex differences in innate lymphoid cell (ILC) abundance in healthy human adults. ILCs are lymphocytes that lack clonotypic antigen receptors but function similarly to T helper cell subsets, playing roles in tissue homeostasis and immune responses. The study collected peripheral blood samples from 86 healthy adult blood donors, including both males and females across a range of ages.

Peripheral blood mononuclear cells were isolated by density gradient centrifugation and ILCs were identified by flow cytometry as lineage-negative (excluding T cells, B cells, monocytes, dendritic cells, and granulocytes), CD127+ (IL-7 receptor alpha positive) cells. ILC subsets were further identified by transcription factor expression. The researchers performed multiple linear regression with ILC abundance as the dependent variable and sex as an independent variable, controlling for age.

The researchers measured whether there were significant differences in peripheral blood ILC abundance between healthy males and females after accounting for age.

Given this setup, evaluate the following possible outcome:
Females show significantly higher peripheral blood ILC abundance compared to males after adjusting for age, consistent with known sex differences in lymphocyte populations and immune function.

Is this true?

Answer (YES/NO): YES